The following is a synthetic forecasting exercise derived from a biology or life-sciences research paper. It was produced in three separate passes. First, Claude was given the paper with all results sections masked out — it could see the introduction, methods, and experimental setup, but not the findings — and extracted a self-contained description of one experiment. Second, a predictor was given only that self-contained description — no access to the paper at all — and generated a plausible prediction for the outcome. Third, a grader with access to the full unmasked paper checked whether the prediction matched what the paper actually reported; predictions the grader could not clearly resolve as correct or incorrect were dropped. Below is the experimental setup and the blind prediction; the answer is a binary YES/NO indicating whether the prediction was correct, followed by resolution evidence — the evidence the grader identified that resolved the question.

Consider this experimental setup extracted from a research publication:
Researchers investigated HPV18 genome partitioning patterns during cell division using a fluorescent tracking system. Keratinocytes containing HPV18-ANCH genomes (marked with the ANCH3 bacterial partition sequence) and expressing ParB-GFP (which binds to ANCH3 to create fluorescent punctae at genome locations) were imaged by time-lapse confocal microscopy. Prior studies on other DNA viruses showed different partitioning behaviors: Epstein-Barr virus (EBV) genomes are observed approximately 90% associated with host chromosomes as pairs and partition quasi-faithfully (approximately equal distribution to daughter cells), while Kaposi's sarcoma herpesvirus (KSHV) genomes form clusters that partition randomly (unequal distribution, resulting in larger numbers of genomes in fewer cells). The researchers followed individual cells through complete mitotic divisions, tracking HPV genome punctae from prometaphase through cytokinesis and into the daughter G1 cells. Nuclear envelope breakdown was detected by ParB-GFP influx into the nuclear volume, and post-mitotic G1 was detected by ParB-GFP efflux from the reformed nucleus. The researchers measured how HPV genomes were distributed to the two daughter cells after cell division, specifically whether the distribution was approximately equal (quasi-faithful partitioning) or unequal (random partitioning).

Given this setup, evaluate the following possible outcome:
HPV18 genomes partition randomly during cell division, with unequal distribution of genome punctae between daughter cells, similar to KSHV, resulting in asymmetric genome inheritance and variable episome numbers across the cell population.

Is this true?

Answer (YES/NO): NO